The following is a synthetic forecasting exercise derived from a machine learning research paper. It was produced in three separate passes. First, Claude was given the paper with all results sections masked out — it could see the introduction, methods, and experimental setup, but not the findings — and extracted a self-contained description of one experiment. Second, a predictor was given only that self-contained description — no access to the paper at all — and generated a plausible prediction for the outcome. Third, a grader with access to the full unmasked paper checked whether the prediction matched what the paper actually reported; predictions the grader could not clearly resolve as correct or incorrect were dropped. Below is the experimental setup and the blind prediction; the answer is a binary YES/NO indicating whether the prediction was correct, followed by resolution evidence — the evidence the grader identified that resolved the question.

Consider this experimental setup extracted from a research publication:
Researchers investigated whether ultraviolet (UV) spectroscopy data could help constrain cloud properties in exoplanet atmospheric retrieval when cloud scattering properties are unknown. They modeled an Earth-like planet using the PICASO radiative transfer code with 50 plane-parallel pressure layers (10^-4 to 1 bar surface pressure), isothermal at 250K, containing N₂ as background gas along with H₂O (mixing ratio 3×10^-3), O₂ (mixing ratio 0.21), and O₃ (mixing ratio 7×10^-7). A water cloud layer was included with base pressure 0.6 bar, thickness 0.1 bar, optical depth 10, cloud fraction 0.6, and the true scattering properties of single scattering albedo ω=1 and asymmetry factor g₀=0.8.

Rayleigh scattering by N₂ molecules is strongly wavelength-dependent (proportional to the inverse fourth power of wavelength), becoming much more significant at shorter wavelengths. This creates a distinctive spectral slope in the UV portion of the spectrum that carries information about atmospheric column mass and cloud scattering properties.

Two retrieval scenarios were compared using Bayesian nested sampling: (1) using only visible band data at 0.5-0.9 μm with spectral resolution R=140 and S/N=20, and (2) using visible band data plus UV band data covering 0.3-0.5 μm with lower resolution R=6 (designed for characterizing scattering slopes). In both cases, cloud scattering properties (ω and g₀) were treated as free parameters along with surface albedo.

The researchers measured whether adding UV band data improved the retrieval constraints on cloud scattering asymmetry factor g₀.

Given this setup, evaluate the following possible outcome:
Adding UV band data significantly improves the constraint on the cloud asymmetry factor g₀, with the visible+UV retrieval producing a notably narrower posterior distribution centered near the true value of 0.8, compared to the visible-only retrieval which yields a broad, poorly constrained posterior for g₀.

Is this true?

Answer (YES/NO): NO